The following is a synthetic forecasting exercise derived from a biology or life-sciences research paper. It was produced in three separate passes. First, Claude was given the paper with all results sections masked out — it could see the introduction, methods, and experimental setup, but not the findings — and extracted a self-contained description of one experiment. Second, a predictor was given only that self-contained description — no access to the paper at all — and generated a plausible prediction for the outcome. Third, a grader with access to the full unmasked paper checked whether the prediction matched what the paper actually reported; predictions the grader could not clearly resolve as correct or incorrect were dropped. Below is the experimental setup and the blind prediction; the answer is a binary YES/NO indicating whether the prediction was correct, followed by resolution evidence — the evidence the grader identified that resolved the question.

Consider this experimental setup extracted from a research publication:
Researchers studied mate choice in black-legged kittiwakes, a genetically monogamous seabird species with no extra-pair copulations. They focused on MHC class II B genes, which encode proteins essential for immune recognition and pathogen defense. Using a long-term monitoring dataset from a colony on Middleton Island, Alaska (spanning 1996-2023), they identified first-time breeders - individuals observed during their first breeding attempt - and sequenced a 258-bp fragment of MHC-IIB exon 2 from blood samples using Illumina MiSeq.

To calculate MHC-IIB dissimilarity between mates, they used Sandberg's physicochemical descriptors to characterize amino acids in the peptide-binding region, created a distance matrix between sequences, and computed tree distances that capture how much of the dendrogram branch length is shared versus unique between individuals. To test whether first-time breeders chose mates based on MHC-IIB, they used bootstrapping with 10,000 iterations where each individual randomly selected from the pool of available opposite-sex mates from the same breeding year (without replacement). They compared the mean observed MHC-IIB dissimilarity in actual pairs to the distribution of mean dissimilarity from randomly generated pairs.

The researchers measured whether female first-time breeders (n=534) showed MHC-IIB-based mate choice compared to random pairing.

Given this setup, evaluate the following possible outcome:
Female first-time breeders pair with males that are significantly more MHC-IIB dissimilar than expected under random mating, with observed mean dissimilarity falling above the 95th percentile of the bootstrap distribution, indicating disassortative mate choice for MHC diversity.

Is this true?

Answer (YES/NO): NO